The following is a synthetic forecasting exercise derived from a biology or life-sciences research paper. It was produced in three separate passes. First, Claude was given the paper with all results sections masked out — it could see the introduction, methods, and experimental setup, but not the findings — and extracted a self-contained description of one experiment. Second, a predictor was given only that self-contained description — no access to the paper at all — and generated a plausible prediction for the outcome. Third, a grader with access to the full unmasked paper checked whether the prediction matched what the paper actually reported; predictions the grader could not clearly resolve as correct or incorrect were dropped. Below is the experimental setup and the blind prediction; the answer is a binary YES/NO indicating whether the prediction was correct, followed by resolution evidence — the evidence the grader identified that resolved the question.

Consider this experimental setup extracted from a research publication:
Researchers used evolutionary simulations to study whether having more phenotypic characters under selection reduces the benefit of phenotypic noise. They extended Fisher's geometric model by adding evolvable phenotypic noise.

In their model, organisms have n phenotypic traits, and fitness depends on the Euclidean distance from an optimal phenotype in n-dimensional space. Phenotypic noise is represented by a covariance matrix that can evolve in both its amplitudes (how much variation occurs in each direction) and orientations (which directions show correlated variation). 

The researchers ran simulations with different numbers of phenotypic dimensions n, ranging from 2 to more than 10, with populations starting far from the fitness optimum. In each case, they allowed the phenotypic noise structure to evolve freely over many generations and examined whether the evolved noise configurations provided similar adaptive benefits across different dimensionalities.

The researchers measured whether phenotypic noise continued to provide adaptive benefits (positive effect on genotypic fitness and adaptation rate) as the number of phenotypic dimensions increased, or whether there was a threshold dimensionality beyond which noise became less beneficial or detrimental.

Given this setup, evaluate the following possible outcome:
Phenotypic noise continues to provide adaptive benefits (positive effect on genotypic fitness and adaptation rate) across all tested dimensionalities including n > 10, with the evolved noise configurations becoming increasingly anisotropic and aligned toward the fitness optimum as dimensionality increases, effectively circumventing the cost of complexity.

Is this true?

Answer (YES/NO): NO